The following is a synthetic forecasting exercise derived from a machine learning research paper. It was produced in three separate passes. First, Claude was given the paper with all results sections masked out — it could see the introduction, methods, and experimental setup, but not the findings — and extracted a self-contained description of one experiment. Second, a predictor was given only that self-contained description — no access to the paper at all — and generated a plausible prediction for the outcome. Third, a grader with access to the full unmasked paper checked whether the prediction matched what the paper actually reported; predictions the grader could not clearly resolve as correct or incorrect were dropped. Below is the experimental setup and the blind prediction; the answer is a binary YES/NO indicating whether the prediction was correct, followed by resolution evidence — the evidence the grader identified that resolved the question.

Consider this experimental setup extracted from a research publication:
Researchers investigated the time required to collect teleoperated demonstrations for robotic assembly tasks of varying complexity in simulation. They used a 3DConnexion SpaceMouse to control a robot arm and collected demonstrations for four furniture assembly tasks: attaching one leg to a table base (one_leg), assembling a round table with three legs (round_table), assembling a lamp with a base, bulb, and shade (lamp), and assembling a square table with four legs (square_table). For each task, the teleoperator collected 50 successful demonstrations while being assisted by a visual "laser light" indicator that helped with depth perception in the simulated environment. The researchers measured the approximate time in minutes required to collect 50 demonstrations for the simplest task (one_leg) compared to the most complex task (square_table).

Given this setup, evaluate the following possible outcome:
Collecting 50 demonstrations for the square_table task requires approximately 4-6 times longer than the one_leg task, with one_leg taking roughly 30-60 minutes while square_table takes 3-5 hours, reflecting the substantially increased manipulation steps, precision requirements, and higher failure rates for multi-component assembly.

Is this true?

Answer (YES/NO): NO